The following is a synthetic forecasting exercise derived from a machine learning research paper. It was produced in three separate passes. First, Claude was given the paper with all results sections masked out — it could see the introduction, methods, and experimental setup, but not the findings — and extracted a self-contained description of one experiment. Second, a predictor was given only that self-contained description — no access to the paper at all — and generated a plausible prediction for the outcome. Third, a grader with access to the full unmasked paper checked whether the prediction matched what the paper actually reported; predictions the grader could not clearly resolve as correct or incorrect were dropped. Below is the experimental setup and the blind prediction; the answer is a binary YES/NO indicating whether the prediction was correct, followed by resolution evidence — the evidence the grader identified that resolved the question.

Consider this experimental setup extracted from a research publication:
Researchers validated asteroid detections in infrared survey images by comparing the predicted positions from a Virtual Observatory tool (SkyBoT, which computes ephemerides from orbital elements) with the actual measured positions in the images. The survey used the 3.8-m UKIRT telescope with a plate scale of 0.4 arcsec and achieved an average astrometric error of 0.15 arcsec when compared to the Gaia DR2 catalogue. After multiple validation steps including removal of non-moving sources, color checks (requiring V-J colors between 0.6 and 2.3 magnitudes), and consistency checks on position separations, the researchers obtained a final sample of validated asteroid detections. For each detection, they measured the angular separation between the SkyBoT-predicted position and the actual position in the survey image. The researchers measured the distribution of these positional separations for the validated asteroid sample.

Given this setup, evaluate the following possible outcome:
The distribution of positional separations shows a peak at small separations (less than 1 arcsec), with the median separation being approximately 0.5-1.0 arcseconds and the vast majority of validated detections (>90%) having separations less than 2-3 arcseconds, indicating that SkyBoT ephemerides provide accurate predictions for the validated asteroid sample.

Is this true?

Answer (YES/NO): NO